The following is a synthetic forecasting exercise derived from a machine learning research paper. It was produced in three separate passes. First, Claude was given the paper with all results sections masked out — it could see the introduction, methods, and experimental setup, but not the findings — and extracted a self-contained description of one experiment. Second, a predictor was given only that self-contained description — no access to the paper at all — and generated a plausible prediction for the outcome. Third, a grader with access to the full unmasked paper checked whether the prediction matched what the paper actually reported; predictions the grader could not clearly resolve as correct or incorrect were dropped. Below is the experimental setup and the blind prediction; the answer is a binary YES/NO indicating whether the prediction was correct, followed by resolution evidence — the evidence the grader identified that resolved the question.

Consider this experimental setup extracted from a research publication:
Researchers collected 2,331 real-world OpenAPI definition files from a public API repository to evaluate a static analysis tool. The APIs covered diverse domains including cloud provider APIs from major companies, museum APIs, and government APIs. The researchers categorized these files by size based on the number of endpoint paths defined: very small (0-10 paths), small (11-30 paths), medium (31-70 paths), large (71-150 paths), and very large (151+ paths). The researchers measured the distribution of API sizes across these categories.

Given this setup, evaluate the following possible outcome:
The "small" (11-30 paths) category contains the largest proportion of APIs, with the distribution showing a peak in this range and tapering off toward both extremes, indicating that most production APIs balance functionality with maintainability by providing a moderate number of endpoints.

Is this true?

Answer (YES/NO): NO